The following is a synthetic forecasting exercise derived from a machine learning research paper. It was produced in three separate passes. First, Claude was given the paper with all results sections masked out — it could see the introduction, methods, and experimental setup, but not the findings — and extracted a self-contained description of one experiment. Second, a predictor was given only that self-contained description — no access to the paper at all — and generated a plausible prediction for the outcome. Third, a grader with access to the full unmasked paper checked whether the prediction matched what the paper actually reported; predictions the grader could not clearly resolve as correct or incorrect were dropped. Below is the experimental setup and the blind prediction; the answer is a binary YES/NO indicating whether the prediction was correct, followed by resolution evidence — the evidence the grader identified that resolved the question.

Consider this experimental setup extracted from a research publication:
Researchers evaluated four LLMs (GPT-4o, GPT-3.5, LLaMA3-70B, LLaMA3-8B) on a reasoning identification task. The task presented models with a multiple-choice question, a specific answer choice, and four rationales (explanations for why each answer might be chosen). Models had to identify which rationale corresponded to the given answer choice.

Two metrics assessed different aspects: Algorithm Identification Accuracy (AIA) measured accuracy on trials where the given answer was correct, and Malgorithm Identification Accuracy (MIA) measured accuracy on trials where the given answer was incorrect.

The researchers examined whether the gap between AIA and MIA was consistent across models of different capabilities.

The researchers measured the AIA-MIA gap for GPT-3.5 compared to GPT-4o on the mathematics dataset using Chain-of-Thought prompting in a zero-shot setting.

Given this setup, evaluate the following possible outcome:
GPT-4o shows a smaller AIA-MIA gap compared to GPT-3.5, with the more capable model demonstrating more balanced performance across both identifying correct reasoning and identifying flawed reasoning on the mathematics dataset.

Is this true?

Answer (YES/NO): YES